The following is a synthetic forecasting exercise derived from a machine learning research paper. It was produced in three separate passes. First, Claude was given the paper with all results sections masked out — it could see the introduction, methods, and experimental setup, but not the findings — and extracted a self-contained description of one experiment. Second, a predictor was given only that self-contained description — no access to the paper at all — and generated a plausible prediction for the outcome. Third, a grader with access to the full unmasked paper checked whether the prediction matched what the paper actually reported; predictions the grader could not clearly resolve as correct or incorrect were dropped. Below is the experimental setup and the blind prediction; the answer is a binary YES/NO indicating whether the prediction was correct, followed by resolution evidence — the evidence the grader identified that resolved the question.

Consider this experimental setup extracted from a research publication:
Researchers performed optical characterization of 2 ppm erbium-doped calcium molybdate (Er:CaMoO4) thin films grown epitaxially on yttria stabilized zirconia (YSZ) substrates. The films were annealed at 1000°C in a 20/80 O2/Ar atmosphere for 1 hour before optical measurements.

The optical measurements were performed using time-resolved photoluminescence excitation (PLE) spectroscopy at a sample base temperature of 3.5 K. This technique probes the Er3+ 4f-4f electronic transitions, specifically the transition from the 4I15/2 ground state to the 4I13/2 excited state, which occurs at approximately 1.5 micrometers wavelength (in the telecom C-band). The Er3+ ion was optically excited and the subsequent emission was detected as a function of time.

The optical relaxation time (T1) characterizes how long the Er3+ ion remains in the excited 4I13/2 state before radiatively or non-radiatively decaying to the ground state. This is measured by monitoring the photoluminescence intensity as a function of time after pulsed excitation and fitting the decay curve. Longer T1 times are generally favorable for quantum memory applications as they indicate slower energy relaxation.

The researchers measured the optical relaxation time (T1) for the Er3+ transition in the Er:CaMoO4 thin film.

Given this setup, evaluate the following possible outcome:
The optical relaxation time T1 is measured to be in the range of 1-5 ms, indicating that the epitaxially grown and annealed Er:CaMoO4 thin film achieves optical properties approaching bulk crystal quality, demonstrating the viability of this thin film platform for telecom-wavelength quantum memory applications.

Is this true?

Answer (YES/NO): NO